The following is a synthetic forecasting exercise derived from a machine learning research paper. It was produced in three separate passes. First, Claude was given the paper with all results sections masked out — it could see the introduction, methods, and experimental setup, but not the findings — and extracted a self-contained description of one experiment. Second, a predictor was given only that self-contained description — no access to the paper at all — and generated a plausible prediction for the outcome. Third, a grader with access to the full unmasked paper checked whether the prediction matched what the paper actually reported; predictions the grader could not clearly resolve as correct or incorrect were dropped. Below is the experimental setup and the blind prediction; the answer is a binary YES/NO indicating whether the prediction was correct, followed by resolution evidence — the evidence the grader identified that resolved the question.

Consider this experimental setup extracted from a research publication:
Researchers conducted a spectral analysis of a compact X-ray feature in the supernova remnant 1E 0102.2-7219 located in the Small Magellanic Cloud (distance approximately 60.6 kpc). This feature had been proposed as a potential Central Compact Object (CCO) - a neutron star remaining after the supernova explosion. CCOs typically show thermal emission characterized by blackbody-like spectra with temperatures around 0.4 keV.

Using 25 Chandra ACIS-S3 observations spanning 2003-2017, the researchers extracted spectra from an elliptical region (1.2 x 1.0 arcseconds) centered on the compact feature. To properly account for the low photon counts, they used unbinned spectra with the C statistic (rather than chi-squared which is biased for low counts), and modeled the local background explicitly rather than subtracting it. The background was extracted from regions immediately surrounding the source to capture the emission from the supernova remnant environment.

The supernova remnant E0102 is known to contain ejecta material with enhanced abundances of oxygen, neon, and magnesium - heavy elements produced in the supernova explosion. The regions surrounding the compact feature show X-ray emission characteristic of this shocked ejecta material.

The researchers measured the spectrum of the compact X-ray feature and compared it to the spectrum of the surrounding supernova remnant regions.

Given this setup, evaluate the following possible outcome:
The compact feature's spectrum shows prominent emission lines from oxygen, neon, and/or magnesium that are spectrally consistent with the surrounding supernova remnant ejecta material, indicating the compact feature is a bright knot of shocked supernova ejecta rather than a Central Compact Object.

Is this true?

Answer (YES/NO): YES